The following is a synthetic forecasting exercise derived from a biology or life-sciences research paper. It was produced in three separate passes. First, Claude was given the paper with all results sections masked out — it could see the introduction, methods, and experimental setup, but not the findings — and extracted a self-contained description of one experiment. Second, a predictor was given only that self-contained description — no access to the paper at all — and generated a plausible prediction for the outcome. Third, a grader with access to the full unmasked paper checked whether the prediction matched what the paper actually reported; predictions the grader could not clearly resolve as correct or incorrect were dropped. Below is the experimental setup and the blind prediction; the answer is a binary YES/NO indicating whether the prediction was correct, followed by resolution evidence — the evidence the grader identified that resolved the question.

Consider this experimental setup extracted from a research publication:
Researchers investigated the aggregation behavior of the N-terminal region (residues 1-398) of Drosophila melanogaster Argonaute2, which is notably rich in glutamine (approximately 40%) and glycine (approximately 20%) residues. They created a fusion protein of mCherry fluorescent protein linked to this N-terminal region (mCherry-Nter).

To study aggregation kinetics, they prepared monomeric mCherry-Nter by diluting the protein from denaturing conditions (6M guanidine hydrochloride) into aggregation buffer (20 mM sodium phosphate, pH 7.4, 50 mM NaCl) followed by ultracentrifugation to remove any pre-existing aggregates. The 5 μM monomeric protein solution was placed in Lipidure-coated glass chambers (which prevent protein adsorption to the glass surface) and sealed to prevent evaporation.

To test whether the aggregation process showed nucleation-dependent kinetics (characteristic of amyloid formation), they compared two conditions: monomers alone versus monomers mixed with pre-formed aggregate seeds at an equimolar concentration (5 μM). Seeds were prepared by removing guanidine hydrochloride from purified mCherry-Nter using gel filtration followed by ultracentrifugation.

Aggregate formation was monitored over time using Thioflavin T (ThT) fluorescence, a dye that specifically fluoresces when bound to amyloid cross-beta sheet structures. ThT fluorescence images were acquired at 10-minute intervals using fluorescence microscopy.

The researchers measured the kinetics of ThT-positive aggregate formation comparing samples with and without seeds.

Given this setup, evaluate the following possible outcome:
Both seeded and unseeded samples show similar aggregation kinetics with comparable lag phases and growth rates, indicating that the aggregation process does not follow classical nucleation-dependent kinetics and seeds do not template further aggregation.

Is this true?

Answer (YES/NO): NO